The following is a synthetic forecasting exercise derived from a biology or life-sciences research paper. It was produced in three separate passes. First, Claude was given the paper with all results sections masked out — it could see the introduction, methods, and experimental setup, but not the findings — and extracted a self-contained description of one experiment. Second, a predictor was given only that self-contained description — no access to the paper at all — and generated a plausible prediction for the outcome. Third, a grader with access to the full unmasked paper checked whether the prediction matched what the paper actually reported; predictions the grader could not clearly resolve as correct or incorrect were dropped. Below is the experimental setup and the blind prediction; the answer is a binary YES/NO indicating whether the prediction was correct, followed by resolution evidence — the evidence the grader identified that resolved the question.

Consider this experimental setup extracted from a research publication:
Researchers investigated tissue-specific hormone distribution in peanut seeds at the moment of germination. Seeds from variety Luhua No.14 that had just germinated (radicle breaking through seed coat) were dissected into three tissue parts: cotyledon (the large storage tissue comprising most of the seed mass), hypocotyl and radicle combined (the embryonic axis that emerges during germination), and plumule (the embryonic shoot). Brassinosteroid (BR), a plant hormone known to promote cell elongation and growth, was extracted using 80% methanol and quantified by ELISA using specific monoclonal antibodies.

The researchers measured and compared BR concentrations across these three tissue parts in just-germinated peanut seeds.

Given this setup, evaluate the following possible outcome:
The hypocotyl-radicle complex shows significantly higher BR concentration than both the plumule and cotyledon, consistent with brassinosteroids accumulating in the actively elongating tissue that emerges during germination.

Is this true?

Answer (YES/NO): YES